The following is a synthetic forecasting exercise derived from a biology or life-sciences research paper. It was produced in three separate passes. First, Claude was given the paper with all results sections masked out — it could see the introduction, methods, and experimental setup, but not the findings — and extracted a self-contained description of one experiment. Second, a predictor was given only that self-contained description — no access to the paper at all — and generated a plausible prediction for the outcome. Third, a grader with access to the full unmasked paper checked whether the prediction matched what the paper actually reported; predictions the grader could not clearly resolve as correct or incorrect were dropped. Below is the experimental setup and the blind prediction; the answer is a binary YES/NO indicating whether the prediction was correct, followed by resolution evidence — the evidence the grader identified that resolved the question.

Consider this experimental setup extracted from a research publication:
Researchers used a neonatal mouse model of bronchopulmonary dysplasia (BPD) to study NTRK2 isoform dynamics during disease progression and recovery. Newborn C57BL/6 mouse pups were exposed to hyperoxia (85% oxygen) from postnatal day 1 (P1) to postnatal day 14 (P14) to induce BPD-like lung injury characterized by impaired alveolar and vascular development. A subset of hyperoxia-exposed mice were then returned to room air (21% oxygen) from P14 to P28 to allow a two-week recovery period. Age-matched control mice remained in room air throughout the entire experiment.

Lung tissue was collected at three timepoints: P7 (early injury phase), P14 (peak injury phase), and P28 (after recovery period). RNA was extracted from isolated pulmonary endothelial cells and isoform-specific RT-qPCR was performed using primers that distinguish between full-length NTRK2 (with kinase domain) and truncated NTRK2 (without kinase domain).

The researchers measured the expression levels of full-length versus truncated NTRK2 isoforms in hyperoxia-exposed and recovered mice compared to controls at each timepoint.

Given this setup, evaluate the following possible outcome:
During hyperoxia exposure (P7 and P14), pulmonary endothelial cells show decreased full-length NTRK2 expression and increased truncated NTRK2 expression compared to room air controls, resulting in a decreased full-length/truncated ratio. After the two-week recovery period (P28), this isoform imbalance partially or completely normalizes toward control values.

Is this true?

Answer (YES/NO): NO